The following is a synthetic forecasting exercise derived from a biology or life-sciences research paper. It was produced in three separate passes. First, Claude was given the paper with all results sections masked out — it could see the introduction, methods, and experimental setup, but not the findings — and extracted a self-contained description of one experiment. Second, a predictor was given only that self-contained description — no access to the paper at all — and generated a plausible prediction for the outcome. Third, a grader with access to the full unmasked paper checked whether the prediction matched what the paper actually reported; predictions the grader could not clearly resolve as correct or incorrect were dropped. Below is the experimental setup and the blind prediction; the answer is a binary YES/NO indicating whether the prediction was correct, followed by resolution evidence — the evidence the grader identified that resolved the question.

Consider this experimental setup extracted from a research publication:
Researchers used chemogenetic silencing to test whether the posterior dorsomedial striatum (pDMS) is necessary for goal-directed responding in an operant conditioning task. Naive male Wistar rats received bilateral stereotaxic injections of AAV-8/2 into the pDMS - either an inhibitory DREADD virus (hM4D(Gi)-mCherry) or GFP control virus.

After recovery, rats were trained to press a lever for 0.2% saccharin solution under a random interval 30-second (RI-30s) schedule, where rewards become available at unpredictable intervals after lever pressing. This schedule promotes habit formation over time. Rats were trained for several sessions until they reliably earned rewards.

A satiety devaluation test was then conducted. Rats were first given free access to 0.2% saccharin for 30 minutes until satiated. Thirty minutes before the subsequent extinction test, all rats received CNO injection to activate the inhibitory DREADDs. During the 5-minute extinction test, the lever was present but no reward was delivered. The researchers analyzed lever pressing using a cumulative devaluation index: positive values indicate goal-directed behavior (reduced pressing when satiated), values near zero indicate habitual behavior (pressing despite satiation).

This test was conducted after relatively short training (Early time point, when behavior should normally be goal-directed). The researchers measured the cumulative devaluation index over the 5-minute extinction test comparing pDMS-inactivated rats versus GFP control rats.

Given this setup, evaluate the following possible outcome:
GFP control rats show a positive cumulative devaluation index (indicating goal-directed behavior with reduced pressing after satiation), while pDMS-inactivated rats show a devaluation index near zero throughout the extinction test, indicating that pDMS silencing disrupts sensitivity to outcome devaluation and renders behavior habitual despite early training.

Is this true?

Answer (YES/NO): NO